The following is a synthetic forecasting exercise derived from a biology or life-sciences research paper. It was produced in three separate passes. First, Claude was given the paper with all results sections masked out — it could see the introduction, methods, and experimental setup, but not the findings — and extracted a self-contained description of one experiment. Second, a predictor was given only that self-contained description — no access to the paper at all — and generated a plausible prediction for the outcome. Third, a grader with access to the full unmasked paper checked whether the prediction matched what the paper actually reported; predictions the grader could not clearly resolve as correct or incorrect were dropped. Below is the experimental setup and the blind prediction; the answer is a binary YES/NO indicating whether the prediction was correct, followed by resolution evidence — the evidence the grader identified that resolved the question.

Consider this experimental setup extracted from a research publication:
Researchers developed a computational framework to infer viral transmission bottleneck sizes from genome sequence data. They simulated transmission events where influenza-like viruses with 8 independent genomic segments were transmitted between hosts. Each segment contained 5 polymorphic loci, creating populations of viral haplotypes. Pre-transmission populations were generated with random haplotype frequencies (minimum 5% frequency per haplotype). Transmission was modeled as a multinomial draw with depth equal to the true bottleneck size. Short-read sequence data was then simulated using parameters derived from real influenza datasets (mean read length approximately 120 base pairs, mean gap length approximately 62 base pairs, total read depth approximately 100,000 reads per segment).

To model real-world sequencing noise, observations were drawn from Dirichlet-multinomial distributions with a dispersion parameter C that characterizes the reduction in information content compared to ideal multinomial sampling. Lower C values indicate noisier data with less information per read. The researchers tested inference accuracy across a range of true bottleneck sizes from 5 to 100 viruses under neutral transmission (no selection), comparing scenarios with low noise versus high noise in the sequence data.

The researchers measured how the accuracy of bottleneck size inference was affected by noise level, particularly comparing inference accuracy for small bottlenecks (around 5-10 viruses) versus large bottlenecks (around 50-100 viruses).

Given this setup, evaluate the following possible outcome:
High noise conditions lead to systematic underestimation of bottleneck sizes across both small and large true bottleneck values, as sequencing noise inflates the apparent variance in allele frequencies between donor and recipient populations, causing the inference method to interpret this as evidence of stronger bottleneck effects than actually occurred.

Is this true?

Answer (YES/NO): NO